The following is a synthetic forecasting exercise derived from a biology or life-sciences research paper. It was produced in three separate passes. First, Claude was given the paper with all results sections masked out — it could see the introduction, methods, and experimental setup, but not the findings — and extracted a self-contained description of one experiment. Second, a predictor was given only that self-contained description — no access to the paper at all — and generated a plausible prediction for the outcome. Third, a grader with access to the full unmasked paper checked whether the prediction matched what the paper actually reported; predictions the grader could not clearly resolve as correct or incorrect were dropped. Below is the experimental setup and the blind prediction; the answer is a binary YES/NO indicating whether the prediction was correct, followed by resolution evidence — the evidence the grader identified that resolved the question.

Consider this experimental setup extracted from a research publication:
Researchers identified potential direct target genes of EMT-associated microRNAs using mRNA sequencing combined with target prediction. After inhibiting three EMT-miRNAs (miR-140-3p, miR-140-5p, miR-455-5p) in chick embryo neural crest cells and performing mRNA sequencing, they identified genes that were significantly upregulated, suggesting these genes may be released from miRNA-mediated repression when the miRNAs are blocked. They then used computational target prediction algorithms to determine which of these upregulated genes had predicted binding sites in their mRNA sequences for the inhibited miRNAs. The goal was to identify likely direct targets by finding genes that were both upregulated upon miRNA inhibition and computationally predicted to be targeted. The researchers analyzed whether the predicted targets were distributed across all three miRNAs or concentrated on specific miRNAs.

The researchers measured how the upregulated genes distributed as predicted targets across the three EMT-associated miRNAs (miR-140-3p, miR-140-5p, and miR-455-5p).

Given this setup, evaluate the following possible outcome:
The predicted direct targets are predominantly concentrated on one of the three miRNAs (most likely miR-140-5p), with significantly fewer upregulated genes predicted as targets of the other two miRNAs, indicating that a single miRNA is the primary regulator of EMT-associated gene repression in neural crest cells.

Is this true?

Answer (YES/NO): NO